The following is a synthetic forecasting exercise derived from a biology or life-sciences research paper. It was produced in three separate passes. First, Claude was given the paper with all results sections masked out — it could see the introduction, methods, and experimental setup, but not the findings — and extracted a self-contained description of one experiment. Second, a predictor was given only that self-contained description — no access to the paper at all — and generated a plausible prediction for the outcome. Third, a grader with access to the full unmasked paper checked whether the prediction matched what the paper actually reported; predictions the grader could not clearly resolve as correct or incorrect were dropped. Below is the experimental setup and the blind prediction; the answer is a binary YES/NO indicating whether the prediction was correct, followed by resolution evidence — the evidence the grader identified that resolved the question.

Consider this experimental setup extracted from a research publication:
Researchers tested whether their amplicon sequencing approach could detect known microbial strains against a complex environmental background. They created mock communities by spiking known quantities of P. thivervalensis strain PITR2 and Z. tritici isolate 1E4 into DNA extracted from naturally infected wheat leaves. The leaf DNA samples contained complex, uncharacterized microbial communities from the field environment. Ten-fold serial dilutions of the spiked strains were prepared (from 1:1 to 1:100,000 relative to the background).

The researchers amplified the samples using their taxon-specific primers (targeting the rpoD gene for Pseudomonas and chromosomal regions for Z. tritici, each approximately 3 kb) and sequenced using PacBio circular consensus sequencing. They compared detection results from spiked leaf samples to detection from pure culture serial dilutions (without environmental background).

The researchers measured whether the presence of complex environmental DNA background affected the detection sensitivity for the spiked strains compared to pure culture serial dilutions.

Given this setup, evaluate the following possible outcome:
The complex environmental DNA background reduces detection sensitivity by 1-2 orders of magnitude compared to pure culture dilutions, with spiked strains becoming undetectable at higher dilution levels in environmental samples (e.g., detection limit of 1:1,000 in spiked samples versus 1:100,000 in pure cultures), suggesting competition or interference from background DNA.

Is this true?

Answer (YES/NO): NO